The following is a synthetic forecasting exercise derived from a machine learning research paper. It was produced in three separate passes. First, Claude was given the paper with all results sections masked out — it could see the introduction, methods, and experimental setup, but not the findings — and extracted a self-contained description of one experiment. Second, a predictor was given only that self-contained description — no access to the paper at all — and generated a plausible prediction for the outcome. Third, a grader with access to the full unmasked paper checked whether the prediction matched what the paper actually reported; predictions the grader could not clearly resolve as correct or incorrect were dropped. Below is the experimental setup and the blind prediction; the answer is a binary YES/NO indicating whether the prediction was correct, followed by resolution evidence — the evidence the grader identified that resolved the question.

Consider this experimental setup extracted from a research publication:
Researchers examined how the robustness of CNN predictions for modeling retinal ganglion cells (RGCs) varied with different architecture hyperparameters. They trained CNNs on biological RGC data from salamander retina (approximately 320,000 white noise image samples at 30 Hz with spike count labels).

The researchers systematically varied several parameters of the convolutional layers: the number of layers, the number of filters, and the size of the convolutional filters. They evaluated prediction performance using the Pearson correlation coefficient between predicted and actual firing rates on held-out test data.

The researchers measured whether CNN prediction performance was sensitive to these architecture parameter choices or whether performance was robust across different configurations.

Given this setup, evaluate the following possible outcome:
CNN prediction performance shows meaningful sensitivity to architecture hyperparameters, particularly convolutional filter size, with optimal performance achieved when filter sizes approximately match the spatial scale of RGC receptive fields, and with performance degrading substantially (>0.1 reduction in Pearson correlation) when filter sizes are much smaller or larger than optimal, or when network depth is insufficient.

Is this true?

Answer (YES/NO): NO